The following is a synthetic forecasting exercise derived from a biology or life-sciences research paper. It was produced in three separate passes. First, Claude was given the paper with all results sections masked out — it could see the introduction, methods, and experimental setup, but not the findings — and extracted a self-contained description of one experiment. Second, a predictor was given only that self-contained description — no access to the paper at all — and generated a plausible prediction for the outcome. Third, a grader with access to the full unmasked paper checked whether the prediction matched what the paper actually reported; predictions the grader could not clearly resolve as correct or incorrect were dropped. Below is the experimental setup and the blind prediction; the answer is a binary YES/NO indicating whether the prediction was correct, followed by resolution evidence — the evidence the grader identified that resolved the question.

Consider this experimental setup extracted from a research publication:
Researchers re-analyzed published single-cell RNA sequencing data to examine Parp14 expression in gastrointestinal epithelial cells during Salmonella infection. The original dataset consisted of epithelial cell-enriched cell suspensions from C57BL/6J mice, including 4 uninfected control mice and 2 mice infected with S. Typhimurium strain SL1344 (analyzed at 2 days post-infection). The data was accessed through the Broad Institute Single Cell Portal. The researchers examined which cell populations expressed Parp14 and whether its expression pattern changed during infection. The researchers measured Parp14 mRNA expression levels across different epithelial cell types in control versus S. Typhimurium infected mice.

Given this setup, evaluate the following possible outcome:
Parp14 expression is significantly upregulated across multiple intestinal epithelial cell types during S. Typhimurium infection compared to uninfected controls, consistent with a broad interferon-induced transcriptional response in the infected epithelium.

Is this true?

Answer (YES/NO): NO